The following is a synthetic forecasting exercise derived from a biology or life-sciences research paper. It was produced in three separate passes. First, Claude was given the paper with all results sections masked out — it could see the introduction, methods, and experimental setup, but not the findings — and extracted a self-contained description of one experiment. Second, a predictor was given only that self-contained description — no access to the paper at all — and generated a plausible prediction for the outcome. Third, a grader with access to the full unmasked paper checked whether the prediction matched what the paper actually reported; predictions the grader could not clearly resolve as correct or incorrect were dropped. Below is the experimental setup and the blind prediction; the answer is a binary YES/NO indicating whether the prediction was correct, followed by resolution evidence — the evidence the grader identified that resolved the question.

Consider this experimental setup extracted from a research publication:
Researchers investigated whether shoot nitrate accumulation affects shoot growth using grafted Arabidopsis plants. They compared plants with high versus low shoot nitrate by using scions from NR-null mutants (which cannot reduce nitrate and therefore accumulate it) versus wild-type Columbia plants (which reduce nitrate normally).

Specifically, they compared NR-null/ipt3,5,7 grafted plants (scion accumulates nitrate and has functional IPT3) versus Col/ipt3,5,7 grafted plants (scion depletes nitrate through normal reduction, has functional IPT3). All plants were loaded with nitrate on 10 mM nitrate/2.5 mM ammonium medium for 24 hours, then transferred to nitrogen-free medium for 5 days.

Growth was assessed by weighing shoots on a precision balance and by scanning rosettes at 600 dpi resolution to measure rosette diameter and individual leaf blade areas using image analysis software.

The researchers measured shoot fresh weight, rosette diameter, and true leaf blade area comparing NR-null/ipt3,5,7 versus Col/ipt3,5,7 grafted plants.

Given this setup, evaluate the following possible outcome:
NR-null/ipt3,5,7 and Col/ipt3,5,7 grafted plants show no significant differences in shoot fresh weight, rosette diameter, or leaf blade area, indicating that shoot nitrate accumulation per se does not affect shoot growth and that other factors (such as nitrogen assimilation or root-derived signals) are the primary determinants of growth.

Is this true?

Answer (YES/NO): NO